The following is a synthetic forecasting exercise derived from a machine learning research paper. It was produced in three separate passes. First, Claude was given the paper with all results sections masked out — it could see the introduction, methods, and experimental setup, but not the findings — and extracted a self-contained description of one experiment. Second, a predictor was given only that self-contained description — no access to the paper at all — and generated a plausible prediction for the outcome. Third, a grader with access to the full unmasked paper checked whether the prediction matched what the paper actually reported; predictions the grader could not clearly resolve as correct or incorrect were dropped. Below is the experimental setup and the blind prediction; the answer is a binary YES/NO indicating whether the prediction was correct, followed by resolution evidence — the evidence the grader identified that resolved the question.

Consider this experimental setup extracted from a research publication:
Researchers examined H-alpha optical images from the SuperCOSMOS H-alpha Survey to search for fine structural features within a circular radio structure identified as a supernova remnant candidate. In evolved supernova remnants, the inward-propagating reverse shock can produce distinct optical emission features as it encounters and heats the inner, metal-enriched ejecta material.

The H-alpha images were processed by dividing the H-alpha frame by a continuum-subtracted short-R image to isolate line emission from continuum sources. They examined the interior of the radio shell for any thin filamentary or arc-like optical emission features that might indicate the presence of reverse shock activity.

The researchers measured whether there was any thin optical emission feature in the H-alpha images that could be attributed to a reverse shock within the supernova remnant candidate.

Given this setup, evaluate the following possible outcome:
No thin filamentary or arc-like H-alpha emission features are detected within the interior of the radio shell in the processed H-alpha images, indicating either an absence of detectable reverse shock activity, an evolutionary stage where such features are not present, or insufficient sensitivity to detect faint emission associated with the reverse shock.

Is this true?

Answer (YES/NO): NO